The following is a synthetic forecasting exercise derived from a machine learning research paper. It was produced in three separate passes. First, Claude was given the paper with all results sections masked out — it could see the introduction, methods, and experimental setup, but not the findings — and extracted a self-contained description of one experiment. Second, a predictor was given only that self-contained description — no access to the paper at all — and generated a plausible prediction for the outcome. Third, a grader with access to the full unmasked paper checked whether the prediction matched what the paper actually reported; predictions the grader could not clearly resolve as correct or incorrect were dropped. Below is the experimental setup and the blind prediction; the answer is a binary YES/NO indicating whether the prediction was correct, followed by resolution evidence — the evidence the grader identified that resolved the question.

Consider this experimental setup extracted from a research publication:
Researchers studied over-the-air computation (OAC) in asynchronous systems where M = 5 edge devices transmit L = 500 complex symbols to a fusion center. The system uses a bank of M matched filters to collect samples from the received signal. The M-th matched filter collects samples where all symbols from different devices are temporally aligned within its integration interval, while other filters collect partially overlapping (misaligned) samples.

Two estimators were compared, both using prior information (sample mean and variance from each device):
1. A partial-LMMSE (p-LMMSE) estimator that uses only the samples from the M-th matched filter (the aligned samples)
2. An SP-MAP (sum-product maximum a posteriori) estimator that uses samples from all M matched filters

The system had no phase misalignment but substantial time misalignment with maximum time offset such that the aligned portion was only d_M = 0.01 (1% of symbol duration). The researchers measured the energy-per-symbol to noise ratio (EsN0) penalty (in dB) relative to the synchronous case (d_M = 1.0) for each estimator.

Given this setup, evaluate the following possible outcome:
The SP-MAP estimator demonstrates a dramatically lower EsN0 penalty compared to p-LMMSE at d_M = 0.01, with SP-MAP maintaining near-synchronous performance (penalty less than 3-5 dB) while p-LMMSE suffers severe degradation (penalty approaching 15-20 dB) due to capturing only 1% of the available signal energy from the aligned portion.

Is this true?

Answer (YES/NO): NO